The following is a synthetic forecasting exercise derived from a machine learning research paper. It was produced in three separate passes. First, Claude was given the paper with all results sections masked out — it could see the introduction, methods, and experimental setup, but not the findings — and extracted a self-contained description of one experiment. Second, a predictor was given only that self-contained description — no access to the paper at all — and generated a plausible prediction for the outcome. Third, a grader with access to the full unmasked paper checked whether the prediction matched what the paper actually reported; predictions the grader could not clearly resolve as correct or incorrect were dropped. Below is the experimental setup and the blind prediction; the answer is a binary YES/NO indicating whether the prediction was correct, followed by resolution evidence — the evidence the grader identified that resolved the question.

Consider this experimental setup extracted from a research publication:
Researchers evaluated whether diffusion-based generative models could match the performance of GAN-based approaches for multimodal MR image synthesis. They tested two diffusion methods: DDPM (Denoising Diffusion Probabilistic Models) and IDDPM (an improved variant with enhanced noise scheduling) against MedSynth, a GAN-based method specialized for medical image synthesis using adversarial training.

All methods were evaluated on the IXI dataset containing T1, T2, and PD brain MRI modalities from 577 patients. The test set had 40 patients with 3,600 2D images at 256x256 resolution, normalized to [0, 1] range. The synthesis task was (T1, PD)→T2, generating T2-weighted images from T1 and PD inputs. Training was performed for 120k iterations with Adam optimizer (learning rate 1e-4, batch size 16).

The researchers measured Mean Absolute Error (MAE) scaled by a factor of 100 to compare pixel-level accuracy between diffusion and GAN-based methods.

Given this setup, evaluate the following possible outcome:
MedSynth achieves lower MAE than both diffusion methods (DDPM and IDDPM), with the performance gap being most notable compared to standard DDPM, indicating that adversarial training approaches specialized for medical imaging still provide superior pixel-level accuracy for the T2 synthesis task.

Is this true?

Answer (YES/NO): NO